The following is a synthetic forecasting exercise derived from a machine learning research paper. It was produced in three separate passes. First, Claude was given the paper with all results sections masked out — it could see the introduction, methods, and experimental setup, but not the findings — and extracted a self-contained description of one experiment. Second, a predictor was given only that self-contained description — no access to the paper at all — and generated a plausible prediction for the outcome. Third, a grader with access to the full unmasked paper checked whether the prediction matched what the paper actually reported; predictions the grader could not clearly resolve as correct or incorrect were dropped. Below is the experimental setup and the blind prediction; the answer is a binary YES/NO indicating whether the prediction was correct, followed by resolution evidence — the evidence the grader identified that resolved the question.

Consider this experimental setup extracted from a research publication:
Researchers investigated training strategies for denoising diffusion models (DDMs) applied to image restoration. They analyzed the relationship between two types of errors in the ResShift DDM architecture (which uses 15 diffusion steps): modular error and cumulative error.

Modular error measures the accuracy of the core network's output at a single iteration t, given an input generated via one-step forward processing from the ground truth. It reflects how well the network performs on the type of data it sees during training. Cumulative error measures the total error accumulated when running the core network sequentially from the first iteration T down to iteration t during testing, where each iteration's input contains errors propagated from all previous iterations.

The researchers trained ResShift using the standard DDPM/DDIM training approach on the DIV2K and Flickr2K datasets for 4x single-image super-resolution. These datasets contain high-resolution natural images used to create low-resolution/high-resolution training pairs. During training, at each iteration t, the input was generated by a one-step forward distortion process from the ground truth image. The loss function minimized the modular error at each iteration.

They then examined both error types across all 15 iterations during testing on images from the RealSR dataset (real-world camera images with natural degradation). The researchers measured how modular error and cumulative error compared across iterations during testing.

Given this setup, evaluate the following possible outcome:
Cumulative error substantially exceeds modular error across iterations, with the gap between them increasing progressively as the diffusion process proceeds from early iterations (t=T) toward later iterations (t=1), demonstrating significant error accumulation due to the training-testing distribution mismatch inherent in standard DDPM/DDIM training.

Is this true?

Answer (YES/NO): YES